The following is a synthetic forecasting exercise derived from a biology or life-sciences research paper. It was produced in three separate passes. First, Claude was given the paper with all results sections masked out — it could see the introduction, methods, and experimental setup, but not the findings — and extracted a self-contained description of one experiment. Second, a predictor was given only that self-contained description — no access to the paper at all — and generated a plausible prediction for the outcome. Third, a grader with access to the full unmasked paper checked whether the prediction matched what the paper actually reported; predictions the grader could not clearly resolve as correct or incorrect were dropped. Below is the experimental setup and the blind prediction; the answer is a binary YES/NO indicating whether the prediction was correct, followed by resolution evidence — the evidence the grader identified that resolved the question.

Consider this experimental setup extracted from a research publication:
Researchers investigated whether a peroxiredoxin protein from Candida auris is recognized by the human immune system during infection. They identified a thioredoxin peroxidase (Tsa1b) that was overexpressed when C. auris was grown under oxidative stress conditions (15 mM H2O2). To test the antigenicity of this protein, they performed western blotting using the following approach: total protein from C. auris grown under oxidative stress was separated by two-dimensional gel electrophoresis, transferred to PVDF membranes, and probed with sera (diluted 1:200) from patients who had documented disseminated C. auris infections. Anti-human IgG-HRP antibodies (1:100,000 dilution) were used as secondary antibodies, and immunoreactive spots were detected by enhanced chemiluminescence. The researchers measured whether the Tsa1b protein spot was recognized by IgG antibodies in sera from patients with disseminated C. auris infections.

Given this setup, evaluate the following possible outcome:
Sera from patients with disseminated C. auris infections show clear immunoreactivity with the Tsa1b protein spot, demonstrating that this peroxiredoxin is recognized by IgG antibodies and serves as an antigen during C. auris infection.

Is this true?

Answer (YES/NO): NO